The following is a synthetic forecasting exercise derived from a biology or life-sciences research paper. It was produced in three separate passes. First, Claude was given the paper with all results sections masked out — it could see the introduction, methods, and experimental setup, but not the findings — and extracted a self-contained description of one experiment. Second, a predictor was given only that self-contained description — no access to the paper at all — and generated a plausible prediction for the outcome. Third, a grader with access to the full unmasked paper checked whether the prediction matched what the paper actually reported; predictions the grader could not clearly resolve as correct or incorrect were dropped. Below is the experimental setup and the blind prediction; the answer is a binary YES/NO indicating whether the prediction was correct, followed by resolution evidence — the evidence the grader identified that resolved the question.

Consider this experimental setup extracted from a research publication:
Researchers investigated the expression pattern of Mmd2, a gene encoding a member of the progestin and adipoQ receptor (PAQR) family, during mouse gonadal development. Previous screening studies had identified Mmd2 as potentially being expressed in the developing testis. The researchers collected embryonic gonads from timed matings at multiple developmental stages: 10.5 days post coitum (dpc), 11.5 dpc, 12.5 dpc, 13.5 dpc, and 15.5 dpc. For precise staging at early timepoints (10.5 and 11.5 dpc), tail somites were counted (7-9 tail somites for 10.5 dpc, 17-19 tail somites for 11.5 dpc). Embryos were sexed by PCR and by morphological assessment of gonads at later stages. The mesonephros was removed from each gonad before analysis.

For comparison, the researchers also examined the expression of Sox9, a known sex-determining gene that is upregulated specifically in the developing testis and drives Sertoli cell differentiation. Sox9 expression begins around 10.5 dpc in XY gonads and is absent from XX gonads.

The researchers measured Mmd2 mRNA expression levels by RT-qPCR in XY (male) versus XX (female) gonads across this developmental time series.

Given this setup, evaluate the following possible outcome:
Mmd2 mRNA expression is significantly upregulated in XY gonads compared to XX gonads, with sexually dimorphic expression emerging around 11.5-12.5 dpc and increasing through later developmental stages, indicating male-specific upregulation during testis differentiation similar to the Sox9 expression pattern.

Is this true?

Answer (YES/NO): YES